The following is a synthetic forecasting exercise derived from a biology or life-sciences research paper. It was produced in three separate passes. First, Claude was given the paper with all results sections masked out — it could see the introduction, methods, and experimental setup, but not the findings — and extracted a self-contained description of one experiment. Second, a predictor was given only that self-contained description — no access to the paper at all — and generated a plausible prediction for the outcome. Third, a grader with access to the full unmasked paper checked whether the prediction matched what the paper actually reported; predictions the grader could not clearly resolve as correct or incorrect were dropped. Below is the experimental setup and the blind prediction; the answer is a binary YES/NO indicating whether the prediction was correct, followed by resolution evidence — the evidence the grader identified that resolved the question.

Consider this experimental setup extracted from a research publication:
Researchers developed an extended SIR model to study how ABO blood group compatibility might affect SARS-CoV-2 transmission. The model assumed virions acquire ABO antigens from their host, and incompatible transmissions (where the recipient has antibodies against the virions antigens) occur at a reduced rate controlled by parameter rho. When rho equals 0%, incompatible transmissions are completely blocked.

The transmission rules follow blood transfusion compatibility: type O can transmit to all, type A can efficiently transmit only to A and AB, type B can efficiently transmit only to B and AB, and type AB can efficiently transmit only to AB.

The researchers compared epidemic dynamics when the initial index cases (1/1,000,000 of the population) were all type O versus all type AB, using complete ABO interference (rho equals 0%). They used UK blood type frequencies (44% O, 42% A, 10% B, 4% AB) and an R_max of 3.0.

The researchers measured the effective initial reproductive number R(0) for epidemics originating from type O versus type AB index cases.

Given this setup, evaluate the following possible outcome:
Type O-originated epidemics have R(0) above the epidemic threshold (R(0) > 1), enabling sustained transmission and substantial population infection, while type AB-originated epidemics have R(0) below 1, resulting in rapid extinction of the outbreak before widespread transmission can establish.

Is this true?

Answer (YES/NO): YES